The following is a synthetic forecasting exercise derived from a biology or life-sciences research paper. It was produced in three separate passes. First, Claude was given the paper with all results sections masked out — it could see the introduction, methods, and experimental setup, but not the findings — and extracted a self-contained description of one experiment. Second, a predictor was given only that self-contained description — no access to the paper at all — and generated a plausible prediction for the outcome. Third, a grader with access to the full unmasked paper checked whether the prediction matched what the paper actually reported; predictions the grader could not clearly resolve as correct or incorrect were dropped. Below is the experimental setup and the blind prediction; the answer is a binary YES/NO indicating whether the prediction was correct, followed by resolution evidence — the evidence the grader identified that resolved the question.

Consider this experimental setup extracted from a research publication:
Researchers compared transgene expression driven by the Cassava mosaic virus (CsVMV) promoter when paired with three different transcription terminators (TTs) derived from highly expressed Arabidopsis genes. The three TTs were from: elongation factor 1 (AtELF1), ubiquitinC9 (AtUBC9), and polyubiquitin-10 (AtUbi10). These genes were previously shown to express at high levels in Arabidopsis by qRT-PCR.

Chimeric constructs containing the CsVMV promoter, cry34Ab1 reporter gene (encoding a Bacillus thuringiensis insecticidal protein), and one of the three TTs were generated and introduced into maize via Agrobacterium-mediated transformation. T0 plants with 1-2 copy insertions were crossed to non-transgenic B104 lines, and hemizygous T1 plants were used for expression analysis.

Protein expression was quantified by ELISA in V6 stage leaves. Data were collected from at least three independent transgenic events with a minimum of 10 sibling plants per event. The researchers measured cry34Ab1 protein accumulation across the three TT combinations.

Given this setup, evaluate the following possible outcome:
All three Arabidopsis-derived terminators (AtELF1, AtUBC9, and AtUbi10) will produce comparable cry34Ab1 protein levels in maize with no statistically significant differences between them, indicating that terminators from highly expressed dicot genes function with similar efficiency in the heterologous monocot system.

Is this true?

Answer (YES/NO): NO